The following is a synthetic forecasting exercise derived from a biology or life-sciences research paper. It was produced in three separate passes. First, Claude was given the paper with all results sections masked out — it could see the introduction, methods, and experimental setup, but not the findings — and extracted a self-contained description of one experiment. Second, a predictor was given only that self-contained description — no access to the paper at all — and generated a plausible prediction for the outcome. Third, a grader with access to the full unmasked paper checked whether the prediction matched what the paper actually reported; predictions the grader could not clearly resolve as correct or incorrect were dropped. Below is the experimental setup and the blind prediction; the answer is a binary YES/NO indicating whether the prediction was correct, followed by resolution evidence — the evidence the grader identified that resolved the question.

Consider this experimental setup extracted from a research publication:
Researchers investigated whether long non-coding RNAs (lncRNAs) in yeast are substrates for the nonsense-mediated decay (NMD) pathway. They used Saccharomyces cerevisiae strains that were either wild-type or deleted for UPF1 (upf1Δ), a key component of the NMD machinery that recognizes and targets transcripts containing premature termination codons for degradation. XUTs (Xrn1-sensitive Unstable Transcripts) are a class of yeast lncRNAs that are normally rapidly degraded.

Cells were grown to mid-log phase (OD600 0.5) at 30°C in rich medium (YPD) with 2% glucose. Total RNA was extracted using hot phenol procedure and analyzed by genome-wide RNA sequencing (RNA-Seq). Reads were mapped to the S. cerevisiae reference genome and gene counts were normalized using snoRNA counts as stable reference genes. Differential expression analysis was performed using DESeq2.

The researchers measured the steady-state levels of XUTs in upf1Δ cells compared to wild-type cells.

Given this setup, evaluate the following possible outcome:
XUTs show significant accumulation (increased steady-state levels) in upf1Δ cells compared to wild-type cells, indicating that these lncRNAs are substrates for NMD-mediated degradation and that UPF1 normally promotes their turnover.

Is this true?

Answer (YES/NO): YES